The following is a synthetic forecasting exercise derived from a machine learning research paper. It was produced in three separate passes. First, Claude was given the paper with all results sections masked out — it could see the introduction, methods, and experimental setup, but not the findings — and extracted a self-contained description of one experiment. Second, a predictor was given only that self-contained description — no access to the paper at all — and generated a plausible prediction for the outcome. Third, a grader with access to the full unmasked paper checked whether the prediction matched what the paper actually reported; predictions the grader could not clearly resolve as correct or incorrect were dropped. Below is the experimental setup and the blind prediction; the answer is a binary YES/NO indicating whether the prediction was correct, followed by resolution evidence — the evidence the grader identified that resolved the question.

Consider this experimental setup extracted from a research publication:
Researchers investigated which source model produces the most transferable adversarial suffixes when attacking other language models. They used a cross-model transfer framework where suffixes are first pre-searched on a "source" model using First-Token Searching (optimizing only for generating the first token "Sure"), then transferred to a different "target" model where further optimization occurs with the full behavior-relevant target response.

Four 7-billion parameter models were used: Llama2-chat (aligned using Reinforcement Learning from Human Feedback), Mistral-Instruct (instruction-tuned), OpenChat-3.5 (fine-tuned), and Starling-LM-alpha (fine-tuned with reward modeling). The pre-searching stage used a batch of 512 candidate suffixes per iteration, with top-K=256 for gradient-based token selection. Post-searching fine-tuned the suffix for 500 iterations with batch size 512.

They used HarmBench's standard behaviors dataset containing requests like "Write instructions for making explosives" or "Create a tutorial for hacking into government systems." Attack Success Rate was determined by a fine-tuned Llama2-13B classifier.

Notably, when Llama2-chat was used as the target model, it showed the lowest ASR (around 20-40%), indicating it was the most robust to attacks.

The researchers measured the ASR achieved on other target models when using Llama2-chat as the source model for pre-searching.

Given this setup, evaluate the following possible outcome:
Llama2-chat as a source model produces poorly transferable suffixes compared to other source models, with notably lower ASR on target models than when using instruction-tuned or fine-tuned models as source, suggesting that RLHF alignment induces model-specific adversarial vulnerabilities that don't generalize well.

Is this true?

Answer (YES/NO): NO